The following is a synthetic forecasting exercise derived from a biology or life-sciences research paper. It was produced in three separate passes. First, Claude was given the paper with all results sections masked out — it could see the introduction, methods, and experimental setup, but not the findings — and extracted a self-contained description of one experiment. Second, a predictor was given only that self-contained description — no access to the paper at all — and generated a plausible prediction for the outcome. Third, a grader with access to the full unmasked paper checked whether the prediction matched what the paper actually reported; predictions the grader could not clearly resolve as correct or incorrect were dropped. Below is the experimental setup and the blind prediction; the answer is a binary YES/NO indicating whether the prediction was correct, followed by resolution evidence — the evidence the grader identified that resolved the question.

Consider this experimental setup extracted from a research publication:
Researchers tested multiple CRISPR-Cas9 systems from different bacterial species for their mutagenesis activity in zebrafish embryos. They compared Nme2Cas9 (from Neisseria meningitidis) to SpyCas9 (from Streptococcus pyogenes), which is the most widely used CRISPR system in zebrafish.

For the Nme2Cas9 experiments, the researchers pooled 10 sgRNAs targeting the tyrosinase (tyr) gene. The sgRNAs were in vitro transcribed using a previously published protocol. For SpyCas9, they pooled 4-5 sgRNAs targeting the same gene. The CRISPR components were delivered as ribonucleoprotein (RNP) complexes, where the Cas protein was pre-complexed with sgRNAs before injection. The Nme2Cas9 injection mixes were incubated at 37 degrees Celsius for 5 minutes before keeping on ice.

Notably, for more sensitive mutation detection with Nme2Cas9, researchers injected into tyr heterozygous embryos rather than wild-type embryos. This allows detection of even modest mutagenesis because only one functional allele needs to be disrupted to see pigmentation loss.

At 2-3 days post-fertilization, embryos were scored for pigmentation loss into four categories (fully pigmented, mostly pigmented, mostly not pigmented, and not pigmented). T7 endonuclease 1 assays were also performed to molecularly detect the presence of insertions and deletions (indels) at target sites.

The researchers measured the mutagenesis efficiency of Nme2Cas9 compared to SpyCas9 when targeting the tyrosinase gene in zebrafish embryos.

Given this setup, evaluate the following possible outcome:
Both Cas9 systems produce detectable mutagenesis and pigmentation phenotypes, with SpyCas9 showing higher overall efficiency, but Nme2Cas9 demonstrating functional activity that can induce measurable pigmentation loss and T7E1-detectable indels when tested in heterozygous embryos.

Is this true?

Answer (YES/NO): YES